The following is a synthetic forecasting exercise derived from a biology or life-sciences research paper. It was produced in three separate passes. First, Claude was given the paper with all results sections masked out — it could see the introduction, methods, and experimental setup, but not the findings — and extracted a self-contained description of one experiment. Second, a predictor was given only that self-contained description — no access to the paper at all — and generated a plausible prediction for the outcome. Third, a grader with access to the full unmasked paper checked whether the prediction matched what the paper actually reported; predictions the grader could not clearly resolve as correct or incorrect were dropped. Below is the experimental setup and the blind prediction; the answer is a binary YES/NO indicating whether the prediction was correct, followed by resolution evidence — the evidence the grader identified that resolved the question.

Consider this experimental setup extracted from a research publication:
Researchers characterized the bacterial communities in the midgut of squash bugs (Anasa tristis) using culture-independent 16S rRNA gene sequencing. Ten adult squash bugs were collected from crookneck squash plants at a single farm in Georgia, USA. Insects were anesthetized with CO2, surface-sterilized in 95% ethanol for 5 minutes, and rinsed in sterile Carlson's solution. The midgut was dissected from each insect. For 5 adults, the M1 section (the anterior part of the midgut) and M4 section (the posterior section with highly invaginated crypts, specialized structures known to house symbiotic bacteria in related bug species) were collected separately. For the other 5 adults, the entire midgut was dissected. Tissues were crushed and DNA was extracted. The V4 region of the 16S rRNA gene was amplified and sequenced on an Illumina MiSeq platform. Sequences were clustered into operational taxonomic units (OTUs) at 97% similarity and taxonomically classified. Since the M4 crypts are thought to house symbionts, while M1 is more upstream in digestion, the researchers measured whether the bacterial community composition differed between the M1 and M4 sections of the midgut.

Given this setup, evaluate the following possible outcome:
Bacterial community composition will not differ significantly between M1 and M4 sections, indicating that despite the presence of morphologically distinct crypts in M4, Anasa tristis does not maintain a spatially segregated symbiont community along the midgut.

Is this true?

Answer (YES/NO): NO